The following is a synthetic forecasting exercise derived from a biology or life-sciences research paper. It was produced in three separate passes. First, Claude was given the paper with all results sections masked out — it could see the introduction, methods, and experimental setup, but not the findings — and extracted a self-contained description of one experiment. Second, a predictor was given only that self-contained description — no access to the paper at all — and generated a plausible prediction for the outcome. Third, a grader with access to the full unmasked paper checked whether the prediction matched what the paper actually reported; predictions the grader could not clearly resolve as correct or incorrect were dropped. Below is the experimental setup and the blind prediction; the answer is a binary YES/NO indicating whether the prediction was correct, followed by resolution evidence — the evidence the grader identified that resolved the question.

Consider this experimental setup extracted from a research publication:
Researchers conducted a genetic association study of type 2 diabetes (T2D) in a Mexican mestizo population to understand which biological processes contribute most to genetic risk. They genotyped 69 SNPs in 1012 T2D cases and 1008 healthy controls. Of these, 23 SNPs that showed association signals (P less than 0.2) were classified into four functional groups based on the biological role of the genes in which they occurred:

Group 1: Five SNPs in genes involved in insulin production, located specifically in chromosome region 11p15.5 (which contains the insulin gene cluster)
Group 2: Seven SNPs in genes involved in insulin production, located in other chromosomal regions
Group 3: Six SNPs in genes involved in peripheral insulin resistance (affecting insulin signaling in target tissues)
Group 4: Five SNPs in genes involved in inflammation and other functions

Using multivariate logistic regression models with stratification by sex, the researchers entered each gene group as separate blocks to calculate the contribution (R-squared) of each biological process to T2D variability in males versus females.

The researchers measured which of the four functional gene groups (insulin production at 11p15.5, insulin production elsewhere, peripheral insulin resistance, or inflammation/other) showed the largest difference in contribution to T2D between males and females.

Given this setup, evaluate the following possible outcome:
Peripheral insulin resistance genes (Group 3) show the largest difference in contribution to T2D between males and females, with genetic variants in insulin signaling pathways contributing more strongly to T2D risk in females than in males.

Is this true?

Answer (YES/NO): NO